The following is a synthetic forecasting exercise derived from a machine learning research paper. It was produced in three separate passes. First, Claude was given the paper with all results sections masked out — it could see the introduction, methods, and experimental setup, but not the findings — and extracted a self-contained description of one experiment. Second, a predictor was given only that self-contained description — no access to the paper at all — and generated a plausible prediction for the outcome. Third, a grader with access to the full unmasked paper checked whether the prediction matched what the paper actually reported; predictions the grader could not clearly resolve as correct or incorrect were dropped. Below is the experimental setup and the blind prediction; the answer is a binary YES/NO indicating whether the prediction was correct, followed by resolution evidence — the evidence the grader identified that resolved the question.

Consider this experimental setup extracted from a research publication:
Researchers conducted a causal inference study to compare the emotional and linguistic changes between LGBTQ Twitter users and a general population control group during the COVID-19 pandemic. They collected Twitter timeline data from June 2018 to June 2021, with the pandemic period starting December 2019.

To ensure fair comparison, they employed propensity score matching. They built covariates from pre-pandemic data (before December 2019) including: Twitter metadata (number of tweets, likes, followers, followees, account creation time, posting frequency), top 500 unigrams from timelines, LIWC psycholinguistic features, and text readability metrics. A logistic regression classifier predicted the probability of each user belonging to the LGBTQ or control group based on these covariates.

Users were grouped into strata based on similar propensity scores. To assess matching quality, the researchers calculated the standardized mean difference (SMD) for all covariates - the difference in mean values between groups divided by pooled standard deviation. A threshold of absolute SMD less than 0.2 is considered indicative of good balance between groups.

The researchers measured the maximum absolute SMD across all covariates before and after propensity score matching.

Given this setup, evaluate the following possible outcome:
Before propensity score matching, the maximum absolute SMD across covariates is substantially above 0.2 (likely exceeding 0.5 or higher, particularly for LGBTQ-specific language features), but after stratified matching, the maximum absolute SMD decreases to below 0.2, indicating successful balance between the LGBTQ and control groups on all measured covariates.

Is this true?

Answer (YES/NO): YES